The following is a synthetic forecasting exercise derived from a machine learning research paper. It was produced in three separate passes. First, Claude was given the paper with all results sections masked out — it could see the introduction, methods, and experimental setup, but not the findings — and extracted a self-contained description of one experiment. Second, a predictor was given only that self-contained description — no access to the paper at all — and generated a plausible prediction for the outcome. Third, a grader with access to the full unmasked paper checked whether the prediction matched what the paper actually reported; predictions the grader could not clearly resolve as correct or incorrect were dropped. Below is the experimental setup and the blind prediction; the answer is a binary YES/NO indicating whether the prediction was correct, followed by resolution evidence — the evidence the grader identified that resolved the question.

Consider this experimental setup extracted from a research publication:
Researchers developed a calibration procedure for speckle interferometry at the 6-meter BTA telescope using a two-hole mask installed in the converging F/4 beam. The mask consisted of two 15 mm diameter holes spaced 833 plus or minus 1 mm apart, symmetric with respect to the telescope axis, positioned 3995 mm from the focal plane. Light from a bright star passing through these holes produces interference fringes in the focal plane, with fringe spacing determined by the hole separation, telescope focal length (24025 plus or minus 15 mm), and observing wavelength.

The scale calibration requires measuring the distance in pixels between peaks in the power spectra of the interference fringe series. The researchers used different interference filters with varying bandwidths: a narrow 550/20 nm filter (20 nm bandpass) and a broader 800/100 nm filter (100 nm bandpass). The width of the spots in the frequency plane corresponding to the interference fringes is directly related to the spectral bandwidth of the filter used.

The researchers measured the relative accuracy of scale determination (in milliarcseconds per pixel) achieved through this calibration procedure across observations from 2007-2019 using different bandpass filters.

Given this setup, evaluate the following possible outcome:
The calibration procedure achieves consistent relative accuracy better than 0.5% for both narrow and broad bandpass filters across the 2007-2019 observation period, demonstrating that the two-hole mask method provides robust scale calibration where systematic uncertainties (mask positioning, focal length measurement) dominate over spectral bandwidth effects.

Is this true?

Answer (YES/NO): NO